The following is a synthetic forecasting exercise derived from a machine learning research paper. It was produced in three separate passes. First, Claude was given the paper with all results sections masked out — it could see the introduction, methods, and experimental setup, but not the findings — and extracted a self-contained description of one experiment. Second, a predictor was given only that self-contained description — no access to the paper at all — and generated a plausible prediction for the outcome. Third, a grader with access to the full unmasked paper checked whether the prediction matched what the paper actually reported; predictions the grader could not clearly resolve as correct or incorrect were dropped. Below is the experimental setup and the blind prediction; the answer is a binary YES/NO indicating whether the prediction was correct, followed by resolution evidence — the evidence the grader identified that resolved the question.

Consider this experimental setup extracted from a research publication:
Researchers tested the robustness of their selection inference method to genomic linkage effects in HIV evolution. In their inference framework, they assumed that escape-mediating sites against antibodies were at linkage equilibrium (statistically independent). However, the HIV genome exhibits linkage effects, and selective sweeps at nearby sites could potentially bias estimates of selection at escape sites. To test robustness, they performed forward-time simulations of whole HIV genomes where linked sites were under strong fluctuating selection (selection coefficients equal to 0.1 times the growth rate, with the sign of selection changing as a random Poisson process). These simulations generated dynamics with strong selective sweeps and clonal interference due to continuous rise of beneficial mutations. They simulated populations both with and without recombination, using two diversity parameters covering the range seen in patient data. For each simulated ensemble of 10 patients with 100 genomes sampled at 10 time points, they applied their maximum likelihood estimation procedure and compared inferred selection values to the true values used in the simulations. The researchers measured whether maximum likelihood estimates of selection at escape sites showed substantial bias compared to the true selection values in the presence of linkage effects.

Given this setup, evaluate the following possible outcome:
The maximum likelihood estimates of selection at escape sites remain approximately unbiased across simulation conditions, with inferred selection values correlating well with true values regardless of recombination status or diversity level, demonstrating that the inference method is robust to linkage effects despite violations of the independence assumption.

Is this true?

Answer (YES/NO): YES